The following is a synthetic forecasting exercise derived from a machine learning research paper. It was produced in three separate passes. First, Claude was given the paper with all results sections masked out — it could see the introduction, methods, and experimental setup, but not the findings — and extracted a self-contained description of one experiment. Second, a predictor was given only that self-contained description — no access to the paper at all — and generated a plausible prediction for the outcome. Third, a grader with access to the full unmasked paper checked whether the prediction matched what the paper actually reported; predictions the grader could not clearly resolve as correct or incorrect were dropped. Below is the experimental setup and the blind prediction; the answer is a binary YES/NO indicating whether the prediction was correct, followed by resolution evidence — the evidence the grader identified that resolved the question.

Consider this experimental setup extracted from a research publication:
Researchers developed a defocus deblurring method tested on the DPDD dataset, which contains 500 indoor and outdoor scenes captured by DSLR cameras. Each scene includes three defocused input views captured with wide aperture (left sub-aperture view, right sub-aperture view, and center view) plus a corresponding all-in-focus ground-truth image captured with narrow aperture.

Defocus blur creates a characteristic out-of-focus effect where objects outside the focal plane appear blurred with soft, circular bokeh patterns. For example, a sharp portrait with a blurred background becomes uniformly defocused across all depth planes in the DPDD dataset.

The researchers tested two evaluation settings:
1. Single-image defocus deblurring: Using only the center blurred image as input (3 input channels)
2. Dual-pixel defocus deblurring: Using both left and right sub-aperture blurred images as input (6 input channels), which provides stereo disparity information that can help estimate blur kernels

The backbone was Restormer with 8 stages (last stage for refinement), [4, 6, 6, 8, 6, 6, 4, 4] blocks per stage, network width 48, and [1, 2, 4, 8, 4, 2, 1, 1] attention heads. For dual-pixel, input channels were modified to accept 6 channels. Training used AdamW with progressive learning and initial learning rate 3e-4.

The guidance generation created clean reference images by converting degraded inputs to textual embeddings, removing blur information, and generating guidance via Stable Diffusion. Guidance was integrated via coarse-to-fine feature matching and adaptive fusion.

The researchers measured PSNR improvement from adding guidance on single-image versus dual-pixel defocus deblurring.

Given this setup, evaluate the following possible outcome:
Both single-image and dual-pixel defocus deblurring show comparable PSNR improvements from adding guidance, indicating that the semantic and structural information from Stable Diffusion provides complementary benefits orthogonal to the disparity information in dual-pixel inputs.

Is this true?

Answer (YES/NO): YES